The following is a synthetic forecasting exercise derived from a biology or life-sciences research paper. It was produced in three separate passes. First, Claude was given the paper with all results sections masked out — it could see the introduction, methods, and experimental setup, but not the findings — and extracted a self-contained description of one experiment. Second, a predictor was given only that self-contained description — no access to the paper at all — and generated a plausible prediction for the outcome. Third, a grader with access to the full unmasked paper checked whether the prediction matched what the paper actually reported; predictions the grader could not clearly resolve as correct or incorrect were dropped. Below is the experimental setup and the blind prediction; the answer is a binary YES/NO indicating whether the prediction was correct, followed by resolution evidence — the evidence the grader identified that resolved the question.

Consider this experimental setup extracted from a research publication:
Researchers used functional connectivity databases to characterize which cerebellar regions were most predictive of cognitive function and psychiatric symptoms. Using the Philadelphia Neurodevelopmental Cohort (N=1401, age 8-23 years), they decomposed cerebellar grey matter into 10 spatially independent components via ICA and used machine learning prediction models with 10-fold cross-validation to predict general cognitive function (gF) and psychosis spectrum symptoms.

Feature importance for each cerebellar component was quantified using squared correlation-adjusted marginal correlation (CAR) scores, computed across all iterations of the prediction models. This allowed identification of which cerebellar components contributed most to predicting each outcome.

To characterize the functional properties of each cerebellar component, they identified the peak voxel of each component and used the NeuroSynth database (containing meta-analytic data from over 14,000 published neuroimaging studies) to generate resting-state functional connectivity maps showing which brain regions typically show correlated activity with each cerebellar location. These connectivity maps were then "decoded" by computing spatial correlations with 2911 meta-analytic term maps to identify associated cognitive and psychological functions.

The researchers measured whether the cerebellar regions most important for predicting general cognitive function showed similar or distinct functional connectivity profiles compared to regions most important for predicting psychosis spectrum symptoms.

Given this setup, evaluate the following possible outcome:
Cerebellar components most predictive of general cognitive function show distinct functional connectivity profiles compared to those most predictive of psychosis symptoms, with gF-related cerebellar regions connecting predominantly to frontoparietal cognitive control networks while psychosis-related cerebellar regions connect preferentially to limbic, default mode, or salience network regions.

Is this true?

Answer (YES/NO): NO